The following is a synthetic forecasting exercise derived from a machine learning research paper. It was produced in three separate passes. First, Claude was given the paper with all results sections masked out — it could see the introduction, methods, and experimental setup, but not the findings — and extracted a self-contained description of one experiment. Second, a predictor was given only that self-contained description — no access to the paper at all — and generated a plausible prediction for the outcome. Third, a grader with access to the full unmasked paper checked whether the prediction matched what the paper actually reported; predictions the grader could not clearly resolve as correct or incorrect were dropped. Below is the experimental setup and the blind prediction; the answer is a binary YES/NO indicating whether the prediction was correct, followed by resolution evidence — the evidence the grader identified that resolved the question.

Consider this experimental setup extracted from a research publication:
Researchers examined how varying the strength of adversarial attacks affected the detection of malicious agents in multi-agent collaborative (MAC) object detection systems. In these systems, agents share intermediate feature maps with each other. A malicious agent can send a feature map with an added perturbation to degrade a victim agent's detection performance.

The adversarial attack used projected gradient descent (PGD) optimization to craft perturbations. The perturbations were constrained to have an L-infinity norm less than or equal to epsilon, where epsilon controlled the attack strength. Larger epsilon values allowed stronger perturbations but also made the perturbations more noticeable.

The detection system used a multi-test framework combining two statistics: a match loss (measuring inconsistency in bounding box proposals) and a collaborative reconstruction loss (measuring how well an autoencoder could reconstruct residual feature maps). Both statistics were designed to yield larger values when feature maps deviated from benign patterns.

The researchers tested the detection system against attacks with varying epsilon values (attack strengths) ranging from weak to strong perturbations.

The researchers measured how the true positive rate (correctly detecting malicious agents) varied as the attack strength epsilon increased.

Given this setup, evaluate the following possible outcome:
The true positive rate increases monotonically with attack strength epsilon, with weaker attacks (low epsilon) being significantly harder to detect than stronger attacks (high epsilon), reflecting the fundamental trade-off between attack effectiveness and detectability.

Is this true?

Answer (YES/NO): NO